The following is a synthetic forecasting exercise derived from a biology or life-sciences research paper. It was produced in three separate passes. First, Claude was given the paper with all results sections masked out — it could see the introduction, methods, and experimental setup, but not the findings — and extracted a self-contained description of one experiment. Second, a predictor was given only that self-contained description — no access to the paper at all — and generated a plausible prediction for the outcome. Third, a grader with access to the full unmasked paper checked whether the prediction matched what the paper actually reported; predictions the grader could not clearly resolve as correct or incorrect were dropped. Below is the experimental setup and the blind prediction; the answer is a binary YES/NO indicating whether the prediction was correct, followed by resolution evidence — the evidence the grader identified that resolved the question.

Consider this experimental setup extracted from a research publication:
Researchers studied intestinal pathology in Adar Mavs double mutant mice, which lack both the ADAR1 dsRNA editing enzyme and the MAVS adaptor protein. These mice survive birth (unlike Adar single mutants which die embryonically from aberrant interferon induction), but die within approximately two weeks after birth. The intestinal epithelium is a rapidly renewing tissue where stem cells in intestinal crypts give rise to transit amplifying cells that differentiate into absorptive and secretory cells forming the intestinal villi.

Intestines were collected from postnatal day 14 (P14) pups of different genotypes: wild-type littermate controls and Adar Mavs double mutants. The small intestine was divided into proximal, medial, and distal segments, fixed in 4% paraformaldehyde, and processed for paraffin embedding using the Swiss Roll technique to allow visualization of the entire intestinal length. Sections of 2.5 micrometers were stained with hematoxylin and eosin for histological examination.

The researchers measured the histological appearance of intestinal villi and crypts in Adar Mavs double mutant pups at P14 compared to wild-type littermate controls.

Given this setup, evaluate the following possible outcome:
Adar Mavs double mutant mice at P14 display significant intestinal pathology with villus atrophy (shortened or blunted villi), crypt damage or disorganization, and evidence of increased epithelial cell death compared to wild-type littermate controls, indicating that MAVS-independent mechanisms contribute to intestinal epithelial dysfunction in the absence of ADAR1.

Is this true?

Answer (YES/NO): YES